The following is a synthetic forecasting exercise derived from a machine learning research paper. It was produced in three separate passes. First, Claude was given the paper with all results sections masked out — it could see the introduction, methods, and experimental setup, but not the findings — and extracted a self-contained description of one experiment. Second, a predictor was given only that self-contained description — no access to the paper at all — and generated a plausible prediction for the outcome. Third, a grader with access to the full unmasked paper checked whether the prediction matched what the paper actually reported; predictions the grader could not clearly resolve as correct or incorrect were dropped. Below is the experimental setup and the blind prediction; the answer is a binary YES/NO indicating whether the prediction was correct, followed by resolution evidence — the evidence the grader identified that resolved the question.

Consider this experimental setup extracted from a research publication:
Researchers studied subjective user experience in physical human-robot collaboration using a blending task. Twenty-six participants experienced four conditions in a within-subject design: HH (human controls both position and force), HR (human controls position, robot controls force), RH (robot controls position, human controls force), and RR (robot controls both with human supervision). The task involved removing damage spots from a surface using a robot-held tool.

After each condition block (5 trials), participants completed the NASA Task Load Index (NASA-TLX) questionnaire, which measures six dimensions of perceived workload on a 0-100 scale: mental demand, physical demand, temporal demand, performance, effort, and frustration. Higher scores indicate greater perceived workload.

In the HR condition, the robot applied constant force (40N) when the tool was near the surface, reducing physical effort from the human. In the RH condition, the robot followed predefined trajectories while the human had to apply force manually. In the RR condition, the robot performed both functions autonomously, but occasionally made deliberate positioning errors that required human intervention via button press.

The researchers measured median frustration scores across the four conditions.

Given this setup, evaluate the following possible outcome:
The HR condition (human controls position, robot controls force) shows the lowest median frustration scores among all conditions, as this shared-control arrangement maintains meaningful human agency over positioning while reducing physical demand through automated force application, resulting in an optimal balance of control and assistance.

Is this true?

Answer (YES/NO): NO